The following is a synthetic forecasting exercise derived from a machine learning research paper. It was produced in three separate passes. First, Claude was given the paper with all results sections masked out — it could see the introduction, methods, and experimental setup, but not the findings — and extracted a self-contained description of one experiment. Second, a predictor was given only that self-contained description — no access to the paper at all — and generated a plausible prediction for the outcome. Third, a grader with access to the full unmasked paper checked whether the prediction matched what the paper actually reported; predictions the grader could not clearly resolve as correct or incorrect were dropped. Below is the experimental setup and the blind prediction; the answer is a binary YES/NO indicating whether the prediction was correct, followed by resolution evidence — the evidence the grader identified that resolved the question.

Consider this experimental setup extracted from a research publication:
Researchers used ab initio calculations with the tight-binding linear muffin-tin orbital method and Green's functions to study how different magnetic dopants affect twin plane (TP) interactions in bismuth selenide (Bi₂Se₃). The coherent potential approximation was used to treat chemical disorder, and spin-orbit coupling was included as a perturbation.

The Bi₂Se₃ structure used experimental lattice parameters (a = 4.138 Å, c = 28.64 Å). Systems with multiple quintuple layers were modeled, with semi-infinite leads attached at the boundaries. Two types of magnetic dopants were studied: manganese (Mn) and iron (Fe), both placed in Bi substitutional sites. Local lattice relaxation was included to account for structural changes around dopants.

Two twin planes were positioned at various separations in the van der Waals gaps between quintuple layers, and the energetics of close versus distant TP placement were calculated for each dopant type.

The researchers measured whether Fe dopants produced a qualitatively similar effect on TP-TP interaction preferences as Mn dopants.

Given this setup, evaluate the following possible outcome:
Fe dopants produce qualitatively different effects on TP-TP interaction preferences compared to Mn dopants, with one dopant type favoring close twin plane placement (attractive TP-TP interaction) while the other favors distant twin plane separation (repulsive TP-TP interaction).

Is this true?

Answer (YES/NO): NO